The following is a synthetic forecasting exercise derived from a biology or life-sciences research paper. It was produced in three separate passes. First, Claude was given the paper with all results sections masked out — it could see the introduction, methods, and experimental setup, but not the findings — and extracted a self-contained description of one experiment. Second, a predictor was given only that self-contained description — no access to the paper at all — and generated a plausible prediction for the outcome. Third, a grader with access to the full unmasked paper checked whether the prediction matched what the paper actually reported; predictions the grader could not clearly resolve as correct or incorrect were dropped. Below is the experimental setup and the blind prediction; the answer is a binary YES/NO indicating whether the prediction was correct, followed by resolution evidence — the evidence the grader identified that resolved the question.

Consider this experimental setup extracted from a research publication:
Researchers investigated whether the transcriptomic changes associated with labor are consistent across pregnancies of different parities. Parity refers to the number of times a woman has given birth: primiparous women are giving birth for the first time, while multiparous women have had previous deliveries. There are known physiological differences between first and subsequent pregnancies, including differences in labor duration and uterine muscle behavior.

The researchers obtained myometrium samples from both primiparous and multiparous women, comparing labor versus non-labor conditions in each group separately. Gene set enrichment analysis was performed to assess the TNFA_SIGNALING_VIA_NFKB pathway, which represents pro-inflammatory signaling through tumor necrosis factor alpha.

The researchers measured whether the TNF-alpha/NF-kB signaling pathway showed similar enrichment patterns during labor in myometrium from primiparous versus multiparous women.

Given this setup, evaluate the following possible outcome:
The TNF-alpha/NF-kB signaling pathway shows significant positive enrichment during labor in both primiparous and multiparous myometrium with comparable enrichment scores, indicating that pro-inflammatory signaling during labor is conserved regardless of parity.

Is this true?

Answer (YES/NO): YES